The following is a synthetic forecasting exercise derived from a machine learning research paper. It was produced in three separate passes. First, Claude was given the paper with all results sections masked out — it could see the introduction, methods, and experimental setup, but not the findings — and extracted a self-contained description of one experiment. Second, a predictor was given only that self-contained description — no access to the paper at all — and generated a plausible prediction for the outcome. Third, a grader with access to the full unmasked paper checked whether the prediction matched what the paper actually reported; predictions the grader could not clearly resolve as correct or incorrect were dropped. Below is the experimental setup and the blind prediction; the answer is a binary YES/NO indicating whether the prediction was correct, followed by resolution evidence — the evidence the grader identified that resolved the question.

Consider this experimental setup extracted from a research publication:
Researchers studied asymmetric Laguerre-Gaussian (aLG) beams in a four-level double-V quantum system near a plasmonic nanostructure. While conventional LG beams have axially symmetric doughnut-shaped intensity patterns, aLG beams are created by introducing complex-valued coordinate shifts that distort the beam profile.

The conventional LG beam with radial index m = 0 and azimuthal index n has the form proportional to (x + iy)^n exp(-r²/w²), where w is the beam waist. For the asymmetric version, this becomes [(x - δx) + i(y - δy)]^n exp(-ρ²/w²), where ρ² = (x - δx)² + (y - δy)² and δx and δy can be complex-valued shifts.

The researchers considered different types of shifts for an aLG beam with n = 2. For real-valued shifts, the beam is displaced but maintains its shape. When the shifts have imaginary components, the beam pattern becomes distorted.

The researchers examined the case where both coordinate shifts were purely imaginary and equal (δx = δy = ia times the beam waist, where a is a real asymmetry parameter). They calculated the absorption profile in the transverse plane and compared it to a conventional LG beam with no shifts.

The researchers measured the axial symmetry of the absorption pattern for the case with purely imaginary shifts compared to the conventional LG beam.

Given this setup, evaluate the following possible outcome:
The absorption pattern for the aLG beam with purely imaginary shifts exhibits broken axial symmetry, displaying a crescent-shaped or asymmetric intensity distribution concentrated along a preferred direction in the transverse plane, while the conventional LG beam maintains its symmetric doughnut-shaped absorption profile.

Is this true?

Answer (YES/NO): NO